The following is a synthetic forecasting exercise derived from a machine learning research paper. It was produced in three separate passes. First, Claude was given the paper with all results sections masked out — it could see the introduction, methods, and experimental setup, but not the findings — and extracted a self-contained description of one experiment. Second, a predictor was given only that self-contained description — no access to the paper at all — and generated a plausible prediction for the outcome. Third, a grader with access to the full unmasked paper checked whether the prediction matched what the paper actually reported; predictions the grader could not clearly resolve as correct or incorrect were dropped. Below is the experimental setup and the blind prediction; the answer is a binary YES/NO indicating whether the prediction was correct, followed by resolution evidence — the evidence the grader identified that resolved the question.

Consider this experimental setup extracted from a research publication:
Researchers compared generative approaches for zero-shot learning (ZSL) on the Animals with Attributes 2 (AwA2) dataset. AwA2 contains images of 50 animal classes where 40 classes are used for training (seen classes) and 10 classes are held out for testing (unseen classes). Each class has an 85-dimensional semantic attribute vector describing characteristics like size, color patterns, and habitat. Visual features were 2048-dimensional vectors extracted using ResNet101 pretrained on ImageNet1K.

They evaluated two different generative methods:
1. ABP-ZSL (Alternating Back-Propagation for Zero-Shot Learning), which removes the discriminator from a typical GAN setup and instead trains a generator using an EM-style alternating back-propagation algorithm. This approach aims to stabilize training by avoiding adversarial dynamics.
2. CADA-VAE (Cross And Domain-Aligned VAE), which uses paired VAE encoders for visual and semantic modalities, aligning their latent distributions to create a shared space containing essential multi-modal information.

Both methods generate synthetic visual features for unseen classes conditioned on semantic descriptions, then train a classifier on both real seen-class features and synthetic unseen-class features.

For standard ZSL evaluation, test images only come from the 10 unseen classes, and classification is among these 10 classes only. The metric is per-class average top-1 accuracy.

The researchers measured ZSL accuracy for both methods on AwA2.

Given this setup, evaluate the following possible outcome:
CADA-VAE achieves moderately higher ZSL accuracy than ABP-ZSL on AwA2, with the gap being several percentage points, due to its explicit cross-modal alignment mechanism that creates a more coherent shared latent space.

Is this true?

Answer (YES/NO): NO